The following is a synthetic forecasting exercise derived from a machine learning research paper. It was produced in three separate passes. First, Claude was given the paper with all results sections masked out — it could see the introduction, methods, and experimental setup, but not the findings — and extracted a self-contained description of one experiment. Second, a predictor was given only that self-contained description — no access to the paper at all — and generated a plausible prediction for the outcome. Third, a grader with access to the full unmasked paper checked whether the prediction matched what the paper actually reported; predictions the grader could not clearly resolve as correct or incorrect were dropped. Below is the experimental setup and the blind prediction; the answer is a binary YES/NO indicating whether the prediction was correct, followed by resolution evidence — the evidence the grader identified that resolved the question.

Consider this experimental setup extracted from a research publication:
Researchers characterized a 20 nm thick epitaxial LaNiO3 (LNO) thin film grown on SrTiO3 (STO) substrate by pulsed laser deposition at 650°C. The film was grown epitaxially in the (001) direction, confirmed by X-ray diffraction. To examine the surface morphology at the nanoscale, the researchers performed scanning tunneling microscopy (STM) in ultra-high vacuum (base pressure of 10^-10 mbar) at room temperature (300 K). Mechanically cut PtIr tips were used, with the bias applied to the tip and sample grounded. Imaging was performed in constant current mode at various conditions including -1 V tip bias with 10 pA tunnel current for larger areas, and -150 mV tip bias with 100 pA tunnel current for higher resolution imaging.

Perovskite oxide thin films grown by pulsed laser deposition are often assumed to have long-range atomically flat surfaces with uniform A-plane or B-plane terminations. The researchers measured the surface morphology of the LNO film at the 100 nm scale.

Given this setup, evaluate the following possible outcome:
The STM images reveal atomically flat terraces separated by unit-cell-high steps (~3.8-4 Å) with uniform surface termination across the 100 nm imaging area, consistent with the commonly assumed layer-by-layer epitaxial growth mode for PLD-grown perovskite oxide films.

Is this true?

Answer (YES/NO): NO